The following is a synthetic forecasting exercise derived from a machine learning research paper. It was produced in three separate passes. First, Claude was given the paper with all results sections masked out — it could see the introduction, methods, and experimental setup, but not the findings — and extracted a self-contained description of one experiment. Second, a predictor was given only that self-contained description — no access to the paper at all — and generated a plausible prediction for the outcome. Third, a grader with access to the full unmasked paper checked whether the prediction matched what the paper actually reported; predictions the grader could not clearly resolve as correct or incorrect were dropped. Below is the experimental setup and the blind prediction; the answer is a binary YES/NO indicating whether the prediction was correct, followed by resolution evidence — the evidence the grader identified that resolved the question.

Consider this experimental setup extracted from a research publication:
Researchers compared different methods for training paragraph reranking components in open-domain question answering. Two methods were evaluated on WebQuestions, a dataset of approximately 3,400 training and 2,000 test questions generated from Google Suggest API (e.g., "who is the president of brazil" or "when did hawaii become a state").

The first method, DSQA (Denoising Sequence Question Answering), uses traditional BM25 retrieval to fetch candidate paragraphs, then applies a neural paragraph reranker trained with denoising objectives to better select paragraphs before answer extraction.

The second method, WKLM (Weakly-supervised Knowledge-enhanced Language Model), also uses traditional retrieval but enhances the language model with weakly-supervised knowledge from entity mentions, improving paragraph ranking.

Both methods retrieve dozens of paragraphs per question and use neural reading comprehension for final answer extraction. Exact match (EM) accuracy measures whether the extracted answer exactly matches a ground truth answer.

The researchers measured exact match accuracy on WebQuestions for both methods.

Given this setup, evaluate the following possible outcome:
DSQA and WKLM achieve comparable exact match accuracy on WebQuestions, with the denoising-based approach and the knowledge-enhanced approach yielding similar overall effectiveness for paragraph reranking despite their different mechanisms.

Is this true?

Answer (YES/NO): NO